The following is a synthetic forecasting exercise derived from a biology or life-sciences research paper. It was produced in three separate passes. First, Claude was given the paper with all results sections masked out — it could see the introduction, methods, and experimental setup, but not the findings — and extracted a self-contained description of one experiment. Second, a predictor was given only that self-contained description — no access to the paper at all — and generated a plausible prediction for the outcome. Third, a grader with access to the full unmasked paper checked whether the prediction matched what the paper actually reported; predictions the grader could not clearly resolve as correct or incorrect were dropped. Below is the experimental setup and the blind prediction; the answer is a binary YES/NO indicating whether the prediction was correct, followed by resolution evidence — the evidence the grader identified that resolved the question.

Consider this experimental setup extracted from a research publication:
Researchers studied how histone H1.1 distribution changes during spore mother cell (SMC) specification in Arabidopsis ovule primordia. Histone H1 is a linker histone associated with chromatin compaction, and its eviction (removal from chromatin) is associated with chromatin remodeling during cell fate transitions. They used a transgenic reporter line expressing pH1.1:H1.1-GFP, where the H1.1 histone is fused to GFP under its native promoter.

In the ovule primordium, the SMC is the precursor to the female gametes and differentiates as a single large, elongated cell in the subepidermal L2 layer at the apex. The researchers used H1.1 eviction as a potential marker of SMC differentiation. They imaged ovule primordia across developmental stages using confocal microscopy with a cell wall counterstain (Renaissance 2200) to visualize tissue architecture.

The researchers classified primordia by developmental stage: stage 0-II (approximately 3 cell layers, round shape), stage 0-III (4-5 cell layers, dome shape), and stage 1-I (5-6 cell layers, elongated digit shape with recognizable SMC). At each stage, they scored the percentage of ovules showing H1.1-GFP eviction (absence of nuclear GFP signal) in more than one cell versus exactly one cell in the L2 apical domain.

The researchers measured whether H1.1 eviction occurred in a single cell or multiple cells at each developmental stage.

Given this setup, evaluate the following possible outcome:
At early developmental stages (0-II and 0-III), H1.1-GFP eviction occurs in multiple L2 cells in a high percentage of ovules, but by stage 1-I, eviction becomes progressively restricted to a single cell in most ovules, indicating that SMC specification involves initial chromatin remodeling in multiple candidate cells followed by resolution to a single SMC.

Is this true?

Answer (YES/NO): NO